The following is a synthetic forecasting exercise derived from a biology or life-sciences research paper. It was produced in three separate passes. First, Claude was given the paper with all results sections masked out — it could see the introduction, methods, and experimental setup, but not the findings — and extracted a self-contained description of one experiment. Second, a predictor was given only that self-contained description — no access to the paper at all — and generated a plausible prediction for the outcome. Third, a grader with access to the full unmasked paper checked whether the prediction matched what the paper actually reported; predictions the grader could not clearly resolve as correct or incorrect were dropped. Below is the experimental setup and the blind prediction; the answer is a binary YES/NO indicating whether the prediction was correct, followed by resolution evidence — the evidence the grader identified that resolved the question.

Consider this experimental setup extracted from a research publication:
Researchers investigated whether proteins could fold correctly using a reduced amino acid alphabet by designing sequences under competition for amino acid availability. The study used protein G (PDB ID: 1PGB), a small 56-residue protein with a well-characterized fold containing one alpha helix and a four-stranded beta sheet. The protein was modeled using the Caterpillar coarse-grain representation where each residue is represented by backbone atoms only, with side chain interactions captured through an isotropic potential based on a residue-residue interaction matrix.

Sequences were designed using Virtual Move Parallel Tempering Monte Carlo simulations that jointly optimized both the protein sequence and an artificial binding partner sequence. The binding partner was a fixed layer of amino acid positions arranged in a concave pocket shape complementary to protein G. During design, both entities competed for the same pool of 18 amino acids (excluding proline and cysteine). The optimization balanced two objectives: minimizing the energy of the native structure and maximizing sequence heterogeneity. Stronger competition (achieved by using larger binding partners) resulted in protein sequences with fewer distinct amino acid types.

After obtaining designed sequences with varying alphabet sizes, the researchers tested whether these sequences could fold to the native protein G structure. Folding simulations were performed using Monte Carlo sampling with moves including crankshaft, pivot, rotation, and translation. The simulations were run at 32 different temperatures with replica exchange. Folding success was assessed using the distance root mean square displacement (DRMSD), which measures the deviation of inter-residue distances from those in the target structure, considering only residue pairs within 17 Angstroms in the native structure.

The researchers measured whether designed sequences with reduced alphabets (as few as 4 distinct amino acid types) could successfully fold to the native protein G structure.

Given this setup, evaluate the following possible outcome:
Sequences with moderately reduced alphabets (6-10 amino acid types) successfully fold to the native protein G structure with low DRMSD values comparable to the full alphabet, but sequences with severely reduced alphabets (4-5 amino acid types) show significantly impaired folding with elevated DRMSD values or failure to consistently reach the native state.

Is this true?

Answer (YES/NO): NO